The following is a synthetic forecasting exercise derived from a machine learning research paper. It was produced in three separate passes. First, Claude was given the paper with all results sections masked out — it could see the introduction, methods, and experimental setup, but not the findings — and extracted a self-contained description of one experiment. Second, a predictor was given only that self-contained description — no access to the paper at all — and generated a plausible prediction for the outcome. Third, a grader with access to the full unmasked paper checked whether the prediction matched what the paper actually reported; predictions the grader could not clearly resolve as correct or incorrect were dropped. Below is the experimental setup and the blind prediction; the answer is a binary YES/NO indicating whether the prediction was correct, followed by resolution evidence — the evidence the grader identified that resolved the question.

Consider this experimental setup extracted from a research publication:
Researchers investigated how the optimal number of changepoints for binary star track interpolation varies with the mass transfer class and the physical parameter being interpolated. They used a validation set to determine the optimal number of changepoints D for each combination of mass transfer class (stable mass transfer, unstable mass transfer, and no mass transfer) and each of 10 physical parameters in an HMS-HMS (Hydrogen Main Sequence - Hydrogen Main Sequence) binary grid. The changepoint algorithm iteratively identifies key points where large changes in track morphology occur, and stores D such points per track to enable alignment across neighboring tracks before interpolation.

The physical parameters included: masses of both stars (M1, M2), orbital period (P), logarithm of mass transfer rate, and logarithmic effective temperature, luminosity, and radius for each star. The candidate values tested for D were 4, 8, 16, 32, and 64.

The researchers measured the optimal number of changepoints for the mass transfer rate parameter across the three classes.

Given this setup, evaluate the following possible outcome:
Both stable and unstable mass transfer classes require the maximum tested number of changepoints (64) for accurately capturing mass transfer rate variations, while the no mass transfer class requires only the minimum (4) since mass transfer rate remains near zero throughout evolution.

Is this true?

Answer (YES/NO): NO